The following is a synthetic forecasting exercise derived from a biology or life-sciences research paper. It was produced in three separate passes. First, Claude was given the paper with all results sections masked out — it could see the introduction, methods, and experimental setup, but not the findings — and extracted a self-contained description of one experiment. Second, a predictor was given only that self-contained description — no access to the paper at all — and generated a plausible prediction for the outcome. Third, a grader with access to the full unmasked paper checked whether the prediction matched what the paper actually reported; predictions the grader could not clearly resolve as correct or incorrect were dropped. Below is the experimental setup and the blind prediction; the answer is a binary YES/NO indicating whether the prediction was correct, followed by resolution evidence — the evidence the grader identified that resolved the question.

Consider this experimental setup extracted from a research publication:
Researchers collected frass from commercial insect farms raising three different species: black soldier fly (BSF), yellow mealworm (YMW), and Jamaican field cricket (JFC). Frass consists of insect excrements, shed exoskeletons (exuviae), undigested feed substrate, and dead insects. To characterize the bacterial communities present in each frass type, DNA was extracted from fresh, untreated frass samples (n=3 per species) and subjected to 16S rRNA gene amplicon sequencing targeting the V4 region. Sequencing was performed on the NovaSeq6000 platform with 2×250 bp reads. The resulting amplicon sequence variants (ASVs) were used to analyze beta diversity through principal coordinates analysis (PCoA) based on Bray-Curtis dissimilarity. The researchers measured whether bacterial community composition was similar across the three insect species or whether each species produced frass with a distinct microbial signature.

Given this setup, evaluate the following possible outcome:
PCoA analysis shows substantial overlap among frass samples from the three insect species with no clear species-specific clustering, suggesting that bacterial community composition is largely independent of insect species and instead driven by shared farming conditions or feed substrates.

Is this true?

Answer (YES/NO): NO